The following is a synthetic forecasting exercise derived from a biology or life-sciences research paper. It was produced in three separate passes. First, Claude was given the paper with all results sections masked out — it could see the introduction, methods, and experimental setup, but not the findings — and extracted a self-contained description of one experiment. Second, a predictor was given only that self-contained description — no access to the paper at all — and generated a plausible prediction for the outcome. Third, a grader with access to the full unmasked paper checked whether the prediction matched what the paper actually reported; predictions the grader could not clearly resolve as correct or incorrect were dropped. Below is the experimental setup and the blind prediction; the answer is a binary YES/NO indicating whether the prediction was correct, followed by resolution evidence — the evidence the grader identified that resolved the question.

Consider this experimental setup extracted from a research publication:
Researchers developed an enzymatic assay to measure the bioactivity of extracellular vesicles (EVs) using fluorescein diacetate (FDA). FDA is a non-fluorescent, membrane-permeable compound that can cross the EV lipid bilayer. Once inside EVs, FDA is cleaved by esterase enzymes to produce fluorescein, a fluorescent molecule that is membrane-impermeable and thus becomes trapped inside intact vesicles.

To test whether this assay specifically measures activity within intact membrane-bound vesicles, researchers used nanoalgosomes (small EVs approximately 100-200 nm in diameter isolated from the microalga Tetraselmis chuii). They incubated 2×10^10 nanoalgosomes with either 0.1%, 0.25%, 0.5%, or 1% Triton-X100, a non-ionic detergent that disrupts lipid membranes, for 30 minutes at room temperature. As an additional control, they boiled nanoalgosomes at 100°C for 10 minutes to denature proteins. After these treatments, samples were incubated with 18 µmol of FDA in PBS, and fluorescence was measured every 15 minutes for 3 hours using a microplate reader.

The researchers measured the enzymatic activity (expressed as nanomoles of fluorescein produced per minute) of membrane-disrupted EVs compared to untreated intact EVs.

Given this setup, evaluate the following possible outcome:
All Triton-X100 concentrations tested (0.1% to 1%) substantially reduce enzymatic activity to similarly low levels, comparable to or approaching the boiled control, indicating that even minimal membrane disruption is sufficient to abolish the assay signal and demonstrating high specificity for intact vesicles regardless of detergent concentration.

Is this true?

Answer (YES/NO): NO